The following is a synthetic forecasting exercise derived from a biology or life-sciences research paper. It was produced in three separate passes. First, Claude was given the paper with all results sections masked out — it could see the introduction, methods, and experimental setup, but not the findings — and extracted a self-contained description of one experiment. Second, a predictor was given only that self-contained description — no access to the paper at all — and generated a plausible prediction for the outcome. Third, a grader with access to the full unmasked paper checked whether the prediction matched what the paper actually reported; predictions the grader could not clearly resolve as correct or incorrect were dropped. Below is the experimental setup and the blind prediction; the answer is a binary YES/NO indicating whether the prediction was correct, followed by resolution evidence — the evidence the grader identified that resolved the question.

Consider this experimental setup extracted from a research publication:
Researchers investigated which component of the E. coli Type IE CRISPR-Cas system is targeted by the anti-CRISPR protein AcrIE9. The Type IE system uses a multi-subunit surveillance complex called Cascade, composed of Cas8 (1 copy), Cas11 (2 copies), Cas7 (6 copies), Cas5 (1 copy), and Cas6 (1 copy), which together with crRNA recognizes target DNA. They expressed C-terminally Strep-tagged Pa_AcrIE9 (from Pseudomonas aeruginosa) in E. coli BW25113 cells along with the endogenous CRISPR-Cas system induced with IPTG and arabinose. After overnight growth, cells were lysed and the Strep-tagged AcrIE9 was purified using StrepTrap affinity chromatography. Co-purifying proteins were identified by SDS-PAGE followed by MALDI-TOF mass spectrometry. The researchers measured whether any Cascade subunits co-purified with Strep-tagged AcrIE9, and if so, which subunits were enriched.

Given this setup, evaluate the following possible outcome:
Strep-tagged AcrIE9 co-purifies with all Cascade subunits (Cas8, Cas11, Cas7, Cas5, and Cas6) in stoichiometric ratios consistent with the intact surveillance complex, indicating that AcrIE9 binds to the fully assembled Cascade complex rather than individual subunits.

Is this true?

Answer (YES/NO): NO